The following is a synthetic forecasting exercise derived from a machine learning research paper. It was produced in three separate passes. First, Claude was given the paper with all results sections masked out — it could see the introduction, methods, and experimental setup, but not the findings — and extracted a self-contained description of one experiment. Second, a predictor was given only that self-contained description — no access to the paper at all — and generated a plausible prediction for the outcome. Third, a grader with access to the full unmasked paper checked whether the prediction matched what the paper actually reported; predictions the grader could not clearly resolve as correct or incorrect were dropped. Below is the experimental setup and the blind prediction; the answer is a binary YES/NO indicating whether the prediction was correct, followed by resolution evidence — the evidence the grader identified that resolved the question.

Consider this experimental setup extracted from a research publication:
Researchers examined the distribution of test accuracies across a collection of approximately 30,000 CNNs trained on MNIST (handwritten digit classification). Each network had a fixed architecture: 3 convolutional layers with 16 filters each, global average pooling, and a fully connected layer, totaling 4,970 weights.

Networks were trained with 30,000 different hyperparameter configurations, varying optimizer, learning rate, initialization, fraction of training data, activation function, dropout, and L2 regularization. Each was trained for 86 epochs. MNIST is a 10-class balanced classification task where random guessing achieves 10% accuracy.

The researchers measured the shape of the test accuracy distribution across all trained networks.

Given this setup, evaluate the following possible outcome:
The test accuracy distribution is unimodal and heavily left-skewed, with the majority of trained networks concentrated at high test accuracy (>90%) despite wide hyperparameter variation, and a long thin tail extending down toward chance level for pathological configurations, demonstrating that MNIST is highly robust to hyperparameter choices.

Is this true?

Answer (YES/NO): NO